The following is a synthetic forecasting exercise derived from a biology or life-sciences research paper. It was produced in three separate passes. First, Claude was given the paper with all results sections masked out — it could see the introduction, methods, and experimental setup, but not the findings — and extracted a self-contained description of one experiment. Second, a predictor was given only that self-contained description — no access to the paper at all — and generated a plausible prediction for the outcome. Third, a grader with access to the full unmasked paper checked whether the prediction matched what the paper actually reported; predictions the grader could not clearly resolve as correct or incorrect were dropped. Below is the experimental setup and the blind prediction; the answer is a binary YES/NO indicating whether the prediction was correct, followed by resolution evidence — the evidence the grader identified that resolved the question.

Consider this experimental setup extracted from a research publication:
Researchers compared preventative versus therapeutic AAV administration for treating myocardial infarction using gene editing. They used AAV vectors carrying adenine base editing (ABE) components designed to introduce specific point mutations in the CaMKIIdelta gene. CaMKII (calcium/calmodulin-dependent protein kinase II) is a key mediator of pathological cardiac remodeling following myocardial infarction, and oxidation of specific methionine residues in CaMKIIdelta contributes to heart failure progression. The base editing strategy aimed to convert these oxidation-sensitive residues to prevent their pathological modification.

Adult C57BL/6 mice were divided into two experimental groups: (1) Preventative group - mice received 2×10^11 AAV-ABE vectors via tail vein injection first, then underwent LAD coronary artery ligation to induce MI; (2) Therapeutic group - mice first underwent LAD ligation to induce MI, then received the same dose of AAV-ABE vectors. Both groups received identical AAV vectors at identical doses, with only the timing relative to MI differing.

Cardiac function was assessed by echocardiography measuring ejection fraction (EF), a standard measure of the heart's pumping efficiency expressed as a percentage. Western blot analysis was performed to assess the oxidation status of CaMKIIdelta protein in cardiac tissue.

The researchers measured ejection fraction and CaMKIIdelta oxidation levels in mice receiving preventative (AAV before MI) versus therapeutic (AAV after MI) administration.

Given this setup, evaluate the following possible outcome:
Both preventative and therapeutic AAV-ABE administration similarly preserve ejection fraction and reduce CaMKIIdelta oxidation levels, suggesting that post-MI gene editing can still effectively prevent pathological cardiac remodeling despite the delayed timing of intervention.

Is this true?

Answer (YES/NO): NO